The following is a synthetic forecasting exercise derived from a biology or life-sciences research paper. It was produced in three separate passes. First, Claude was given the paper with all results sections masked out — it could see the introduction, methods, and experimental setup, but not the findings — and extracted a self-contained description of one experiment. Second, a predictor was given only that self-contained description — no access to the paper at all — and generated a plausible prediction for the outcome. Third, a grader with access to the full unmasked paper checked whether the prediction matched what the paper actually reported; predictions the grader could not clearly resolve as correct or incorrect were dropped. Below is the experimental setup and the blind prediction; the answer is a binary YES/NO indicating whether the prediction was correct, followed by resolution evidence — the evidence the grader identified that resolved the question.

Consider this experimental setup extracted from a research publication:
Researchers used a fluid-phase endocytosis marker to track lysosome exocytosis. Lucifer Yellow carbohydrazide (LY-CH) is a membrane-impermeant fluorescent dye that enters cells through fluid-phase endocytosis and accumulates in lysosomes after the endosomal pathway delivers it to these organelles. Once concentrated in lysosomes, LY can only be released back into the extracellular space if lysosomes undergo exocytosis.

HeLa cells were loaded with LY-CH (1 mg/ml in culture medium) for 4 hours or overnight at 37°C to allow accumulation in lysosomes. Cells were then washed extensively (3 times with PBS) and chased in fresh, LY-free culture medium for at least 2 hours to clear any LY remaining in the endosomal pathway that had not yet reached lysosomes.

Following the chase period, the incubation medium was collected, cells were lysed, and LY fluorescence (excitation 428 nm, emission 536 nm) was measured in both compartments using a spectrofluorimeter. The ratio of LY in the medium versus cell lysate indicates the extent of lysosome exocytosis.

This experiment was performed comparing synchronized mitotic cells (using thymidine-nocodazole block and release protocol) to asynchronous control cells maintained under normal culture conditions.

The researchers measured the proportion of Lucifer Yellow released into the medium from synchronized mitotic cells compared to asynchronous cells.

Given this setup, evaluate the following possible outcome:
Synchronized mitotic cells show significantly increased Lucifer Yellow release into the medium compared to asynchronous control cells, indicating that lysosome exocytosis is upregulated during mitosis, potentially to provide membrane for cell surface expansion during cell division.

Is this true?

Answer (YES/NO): YES